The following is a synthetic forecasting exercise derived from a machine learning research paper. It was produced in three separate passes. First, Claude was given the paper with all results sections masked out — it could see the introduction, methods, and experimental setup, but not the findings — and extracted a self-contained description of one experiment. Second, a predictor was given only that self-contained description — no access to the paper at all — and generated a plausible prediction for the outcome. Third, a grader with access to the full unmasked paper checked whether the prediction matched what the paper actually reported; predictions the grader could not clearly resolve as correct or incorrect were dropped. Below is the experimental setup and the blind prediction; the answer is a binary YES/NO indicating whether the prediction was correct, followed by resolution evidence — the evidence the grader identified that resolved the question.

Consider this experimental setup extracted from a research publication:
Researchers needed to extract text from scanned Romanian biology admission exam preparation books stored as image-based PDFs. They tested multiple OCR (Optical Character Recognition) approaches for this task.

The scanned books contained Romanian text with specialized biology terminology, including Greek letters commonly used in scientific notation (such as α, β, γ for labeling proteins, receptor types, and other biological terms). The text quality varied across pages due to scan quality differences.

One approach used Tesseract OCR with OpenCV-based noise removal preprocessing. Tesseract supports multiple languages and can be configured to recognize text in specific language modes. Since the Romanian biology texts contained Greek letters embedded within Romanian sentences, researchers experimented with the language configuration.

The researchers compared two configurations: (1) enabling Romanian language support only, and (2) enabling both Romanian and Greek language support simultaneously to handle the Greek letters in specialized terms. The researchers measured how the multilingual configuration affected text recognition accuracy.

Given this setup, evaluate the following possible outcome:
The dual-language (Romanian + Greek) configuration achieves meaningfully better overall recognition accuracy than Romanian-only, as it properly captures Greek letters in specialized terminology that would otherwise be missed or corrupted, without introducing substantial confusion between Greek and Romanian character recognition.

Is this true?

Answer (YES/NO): NO